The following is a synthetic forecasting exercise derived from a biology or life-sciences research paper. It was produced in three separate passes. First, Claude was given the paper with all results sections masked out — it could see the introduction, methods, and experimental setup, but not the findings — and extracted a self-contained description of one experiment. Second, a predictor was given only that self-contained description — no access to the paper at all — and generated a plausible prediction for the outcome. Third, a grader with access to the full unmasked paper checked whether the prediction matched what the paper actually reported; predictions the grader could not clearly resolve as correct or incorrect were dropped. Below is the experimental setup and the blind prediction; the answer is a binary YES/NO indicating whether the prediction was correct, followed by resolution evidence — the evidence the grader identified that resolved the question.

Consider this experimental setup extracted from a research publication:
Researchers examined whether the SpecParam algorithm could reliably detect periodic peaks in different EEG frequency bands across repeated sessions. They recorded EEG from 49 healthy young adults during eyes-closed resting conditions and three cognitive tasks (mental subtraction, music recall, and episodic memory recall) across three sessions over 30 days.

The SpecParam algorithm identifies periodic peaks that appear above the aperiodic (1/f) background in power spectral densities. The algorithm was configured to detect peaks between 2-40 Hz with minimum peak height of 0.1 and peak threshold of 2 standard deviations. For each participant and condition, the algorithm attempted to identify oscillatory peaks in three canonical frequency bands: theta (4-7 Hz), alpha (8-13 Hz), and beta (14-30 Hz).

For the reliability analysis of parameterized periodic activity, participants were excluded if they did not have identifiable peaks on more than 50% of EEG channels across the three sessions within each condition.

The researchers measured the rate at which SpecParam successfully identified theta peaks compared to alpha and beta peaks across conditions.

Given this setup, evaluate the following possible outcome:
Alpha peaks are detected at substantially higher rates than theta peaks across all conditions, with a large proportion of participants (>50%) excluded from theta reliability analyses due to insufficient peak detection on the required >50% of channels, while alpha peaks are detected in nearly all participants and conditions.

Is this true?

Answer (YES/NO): YES